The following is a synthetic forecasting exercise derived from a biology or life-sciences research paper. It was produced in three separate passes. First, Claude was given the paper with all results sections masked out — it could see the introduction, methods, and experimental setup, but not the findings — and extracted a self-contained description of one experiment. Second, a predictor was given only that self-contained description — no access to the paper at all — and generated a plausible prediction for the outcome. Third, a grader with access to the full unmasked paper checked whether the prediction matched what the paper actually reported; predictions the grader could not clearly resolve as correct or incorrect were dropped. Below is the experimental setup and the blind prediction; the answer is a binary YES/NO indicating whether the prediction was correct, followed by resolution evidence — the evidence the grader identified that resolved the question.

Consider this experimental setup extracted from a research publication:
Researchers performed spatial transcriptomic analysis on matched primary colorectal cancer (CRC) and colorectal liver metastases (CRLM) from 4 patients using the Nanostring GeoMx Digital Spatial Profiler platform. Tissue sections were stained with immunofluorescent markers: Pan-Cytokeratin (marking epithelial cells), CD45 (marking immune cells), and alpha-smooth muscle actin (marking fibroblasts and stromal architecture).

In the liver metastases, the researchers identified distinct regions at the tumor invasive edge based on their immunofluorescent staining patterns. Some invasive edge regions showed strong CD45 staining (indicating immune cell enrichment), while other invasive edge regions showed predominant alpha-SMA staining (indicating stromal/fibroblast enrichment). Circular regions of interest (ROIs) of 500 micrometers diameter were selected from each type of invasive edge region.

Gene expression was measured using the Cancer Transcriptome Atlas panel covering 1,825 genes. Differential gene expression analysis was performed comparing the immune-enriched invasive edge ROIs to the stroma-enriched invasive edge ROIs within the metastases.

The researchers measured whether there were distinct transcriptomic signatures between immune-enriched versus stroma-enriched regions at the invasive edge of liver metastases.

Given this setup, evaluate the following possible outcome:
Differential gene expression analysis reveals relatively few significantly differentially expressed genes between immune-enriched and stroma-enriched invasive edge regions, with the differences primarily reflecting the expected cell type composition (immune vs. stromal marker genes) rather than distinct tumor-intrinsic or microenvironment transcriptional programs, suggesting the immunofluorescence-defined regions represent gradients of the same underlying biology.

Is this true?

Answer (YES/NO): NO